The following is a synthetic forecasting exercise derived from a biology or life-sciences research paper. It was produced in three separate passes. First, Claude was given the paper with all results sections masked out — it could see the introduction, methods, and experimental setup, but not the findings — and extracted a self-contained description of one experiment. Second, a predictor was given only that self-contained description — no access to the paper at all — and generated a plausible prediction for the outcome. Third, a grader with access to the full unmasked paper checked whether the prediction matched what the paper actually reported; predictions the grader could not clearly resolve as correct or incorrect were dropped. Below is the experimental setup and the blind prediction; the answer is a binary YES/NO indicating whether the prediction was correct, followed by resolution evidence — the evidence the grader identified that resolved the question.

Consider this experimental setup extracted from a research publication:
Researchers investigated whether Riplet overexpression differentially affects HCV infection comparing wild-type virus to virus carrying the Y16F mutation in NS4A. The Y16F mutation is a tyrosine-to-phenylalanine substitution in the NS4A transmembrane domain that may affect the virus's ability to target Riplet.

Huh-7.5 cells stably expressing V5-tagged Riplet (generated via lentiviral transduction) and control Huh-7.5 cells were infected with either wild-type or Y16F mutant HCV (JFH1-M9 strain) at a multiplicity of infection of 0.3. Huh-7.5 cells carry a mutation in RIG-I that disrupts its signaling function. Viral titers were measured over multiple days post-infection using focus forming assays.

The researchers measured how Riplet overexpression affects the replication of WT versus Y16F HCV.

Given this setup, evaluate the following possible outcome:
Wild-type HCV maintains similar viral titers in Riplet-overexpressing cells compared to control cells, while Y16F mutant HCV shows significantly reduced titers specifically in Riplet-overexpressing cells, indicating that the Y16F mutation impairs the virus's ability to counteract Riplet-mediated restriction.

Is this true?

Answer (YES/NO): NO